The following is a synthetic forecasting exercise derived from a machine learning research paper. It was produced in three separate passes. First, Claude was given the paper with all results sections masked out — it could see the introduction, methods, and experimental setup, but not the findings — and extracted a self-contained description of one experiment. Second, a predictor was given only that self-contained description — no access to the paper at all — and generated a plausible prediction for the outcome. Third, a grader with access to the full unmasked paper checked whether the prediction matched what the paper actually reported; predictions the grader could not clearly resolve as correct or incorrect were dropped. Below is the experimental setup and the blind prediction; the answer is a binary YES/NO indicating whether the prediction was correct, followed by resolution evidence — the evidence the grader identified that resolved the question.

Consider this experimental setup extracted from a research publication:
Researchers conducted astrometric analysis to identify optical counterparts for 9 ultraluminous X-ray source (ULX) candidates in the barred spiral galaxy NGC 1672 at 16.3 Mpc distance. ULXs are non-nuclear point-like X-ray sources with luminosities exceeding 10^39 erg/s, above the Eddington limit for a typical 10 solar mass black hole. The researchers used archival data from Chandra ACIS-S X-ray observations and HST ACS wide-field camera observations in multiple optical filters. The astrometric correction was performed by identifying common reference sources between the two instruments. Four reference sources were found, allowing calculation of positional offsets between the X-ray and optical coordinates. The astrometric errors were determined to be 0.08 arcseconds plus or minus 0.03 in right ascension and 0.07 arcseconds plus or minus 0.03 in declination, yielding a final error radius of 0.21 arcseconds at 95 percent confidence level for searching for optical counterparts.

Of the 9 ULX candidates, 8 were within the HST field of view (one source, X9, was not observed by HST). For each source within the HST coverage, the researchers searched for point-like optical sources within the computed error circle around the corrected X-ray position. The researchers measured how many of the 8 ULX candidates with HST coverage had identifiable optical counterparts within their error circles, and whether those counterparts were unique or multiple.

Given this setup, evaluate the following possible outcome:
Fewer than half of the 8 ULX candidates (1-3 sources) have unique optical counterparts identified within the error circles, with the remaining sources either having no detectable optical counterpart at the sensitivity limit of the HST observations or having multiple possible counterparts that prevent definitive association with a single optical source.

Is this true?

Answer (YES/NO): YES